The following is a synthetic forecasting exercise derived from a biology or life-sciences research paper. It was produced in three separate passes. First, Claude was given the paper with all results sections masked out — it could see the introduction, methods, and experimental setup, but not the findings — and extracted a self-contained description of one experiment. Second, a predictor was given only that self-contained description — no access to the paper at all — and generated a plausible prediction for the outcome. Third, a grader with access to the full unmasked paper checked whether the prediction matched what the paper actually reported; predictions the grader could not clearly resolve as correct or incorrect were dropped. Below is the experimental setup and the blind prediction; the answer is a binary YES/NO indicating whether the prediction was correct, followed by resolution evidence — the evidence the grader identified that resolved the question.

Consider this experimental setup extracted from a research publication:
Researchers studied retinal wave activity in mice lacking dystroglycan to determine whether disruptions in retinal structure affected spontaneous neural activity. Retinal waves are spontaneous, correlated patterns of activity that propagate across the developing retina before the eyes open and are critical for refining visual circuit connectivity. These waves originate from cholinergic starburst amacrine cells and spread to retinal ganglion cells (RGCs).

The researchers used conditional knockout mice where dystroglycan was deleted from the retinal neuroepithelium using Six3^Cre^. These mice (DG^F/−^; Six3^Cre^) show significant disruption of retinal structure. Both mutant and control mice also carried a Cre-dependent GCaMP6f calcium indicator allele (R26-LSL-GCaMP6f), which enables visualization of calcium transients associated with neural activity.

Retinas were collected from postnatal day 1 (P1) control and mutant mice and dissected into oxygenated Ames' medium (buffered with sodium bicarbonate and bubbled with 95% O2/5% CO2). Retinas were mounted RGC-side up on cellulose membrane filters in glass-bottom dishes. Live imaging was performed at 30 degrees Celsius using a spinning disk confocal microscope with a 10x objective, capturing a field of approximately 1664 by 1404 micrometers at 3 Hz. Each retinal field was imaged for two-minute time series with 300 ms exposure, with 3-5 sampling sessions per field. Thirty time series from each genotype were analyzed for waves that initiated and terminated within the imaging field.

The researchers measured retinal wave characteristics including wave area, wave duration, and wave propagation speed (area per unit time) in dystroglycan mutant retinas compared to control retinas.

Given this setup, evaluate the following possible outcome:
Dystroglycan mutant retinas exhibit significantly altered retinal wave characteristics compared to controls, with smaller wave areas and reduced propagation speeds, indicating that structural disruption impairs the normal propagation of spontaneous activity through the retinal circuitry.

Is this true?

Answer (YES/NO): NO